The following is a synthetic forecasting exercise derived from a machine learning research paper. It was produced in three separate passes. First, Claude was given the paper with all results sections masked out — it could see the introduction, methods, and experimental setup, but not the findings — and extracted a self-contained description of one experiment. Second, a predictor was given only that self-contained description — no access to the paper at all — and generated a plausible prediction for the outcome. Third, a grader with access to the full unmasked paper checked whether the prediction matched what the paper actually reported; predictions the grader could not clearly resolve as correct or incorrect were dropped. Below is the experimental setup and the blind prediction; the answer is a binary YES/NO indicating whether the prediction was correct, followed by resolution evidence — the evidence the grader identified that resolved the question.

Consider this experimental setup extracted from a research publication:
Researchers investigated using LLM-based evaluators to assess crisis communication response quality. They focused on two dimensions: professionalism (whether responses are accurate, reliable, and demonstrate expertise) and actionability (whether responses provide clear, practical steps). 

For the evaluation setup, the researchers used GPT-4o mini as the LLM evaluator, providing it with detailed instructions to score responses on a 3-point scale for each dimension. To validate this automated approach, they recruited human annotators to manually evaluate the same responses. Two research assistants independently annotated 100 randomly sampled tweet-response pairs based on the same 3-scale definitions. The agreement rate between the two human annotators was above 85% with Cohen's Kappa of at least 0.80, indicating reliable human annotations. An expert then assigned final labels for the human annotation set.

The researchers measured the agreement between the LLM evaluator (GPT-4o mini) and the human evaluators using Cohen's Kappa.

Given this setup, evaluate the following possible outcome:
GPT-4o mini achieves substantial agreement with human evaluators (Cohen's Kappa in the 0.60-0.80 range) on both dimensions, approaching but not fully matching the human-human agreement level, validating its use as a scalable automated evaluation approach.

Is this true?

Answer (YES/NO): NO